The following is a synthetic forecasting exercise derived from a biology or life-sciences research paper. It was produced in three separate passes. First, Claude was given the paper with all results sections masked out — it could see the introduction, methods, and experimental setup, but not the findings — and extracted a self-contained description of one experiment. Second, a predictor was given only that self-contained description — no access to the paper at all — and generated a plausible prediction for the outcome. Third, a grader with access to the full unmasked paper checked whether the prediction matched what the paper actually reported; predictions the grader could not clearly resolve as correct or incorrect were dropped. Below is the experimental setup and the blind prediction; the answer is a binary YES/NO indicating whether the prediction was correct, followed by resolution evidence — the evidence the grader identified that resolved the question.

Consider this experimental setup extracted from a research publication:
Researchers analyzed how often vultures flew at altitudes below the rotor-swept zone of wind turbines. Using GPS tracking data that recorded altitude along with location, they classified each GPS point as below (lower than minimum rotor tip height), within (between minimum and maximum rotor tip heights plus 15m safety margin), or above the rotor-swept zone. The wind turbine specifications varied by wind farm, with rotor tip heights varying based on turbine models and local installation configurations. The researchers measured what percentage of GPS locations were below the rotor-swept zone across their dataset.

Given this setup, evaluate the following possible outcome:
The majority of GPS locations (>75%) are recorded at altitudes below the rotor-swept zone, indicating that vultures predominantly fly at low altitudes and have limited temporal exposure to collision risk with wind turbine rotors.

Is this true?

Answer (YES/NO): NO